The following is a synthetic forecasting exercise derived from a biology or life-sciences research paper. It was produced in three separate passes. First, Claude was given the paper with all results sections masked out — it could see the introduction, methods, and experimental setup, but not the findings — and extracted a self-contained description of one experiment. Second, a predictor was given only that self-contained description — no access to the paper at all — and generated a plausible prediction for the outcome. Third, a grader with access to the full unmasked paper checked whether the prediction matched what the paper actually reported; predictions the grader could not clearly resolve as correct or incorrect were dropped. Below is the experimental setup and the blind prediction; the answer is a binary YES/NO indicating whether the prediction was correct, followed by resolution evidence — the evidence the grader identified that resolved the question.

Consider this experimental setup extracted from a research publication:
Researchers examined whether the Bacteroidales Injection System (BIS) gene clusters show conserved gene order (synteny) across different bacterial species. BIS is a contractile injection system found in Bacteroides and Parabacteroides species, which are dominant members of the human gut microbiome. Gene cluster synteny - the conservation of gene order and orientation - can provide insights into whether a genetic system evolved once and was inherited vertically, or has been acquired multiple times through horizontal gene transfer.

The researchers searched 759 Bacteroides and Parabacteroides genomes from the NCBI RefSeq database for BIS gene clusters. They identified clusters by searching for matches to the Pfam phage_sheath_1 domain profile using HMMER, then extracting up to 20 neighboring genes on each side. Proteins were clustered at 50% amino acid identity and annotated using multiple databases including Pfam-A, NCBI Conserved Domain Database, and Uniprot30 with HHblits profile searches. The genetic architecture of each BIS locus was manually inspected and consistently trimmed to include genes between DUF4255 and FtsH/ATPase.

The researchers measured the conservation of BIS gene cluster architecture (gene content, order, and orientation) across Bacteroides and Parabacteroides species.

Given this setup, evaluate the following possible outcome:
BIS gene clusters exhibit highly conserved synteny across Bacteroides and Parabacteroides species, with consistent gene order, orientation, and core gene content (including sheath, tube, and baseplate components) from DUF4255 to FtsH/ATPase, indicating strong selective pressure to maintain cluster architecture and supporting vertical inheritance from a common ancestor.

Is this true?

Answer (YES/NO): NO